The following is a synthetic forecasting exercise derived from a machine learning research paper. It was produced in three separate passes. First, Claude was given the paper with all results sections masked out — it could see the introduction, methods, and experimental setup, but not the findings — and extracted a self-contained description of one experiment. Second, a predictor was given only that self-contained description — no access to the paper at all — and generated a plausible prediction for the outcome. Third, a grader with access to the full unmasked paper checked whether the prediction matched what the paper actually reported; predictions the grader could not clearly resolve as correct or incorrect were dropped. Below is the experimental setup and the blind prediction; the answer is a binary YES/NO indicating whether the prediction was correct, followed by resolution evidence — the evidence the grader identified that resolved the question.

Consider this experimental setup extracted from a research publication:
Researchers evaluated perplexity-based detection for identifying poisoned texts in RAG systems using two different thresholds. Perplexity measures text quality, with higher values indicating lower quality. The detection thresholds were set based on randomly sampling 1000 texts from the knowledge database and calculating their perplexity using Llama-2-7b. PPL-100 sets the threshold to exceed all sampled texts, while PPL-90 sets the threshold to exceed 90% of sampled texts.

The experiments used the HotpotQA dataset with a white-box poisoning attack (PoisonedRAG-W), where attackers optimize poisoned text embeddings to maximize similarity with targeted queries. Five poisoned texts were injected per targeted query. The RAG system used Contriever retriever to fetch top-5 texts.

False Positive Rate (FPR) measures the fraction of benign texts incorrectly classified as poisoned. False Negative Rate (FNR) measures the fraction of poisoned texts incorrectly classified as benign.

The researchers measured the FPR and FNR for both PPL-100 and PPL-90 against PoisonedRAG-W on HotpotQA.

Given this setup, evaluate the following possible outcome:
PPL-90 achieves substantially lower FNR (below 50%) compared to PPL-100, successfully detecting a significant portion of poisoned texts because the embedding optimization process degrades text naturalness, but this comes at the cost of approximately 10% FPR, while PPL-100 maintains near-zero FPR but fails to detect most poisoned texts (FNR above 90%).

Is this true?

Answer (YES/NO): NO